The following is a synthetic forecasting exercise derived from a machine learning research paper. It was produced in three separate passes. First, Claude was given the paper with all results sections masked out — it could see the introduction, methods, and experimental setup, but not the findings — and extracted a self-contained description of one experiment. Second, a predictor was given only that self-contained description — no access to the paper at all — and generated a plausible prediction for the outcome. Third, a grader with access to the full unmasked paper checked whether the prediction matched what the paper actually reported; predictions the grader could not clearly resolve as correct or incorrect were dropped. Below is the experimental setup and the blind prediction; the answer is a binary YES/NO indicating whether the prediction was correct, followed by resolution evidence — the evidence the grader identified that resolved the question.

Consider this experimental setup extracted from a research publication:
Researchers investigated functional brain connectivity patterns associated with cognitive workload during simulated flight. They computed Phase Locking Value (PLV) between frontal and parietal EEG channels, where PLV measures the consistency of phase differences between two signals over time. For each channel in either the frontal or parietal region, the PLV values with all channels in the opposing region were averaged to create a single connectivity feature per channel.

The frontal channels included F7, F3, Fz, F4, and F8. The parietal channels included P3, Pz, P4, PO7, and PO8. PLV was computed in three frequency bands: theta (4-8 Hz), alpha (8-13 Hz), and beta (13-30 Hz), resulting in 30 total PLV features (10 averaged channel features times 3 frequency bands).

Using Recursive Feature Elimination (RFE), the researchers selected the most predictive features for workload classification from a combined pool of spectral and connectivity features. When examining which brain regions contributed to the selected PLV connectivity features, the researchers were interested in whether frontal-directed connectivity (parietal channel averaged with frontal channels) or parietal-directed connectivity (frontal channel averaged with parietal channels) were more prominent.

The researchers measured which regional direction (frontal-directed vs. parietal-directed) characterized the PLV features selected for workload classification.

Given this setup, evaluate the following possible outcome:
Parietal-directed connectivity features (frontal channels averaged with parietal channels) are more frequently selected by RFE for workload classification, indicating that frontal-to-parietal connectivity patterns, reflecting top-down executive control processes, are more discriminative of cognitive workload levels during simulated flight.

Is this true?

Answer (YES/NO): NO